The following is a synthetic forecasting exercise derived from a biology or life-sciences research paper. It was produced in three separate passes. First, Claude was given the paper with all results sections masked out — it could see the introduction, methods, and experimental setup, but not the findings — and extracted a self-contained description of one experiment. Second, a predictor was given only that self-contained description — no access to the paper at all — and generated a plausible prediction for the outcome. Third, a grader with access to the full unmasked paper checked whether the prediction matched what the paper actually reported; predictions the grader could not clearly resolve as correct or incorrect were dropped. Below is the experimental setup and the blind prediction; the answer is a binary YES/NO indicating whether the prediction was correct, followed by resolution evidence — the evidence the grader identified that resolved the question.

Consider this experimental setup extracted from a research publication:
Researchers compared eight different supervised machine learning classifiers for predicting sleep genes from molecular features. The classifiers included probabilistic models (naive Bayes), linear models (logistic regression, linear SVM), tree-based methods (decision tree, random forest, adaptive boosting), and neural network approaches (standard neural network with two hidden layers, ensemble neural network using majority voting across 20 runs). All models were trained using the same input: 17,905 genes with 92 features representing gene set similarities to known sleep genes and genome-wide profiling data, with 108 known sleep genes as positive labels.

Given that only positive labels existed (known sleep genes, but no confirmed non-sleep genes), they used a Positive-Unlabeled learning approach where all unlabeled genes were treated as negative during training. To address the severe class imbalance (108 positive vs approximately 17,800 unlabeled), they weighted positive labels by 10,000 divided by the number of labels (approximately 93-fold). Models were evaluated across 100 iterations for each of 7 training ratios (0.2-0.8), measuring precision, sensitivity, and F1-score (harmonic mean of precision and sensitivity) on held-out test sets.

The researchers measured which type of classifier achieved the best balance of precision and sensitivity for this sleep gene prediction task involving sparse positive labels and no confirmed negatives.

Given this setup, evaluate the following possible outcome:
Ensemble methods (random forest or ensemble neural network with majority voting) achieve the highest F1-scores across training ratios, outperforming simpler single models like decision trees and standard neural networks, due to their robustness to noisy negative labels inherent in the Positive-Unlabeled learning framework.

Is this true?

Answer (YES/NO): YES